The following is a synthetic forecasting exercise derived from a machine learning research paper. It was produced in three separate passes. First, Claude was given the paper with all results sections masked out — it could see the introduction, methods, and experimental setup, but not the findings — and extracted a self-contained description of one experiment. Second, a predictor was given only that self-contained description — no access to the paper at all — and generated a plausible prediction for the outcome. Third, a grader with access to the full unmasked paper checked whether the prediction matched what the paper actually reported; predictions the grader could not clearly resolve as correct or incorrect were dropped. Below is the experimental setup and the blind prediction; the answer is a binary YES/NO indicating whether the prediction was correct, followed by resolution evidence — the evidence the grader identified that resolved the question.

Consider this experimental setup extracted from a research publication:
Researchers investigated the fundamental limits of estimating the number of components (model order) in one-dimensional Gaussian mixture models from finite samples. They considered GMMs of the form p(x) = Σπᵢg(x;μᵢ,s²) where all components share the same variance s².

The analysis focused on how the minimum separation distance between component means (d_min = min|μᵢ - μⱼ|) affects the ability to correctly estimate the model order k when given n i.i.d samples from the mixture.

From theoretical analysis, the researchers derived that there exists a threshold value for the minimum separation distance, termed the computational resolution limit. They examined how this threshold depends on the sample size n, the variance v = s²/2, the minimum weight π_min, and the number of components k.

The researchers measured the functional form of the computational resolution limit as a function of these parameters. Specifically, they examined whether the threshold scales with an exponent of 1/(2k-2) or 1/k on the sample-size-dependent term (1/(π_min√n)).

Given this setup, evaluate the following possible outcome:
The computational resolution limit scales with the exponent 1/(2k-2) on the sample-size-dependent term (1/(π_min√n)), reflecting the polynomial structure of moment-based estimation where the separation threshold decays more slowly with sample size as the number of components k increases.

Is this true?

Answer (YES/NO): YES